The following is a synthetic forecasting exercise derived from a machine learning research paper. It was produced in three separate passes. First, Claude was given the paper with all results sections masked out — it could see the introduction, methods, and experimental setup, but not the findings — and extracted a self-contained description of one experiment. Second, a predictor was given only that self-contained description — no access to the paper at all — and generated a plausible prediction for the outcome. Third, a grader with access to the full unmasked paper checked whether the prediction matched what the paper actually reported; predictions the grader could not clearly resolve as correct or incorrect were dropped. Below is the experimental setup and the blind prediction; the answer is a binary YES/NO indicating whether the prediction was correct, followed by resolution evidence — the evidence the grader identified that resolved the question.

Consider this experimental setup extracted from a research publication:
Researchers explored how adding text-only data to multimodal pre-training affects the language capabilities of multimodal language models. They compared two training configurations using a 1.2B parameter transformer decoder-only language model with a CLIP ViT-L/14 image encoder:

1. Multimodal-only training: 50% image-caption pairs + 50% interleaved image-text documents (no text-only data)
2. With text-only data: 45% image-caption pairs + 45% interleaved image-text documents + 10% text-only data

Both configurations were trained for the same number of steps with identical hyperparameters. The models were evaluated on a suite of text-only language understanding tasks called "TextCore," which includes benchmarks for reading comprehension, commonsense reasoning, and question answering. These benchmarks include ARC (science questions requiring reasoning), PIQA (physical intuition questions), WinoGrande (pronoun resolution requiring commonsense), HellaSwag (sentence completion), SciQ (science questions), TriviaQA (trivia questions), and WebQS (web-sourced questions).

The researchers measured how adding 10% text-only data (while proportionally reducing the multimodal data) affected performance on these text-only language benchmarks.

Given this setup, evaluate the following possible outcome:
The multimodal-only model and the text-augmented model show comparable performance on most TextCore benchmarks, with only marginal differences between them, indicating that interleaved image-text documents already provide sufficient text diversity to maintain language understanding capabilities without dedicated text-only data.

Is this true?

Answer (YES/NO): NO